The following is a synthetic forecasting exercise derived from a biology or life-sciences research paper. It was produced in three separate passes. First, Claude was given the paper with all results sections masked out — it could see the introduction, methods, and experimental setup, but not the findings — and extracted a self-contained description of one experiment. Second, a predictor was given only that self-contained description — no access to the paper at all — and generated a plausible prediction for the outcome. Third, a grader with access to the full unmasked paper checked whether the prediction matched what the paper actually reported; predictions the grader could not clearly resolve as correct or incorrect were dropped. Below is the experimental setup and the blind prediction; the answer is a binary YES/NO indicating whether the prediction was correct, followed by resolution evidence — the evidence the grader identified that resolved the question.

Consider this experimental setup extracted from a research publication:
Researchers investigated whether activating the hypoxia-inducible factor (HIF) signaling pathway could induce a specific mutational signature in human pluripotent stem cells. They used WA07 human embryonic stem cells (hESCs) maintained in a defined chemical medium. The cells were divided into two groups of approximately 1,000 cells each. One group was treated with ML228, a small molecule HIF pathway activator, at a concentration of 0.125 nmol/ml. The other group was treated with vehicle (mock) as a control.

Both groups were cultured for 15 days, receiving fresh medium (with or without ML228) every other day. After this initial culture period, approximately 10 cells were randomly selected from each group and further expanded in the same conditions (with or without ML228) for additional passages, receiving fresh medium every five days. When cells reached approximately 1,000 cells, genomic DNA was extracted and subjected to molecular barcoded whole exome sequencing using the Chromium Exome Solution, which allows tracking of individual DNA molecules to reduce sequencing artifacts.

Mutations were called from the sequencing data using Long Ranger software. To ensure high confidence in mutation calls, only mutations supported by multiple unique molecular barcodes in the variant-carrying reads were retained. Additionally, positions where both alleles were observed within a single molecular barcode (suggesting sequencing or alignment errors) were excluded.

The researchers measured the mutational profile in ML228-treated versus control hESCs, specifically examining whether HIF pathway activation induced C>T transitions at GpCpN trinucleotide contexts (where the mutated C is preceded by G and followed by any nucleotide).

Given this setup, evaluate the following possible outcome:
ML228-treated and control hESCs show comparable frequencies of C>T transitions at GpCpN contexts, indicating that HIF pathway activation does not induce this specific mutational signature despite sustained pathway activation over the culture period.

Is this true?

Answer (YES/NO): NO